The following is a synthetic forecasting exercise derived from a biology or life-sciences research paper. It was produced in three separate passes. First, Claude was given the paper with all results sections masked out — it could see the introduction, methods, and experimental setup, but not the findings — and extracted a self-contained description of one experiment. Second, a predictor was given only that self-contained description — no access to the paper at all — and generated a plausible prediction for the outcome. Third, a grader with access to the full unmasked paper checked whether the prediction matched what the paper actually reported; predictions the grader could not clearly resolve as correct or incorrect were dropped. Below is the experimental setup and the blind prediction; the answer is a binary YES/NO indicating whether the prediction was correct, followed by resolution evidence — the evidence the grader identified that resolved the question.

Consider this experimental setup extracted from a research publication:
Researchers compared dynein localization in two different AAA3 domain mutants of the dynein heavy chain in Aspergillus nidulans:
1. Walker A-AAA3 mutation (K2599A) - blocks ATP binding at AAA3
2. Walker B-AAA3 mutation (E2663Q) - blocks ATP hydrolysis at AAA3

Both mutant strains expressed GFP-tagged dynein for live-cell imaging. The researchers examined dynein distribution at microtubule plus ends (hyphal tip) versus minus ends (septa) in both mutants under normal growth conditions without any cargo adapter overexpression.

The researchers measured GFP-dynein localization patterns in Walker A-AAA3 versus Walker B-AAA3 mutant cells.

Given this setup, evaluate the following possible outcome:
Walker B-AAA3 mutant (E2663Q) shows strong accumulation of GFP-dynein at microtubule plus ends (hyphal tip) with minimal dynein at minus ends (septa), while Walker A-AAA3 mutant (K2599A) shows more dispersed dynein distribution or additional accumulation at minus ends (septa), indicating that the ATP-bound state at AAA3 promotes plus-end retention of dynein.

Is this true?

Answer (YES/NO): NO